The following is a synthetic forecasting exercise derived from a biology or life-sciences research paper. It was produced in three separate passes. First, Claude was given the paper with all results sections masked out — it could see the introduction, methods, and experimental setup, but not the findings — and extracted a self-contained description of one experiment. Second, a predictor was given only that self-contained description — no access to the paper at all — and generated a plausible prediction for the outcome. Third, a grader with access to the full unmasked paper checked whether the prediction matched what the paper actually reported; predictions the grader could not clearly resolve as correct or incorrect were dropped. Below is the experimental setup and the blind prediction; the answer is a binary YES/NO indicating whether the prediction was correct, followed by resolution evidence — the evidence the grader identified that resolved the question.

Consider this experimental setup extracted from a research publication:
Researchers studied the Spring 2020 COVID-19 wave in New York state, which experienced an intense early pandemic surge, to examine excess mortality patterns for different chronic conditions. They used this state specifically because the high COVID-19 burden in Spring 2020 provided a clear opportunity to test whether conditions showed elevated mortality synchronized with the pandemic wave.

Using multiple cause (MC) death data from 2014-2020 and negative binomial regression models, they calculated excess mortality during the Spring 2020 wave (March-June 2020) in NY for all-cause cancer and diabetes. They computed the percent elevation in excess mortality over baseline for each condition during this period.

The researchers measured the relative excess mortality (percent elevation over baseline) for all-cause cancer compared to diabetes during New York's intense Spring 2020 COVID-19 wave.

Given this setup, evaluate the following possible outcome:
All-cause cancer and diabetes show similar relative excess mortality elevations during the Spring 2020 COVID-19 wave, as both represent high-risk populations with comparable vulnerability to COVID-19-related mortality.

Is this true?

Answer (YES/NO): NO